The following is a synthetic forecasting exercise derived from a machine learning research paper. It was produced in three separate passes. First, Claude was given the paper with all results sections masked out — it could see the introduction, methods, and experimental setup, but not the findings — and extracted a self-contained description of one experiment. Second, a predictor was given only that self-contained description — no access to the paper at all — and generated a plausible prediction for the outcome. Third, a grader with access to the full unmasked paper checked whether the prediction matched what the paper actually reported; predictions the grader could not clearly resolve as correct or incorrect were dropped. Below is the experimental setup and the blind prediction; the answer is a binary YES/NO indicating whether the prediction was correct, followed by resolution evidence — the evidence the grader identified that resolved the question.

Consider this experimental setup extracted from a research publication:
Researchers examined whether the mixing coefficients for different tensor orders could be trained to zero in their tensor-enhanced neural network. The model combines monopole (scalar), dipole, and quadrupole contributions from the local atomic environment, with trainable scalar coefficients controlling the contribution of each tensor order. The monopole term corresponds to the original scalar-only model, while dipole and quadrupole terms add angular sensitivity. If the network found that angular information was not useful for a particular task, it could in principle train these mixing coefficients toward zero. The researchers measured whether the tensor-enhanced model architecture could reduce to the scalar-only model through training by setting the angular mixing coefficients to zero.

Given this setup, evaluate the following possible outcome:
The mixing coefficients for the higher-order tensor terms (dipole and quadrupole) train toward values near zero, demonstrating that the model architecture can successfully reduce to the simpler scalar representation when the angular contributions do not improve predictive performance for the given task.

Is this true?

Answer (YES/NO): NO